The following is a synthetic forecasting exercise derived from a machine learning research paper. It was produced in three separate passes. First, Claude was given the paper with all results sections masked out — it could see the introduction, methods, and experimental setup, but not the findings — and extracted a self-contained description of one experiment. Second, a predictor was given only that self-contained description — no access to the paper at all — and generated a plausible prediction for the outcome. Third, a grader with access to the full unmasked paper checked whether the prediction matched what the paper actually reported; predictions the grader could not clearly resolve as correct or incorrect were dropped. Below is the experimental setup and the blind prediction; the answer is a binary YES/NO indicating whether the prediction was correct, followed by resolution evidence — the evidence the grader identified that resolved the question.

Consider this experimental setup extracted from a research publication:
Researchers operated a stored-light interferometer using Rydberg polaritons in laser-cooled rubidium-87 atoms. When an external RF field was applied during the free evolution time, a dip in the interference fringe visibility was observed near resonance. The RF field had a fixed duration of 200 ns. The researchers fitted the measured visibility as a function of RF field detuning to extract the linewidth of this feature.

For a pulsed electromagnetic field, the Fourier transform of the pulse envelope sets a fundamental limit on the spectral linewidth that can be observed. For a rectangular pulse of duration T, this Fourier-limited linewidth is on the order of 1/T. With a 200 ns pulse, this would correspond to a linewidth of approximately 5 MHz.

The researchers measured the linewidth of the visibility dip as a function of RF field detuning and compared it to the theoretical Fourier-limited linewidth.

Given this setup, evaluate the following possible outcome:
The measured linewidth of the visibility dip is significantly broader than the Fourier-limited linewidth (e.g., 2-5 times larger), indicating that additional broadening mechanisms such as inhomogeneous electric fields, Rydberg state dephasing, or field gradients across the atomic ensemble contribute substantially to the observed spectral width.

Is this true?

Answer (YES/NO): NO